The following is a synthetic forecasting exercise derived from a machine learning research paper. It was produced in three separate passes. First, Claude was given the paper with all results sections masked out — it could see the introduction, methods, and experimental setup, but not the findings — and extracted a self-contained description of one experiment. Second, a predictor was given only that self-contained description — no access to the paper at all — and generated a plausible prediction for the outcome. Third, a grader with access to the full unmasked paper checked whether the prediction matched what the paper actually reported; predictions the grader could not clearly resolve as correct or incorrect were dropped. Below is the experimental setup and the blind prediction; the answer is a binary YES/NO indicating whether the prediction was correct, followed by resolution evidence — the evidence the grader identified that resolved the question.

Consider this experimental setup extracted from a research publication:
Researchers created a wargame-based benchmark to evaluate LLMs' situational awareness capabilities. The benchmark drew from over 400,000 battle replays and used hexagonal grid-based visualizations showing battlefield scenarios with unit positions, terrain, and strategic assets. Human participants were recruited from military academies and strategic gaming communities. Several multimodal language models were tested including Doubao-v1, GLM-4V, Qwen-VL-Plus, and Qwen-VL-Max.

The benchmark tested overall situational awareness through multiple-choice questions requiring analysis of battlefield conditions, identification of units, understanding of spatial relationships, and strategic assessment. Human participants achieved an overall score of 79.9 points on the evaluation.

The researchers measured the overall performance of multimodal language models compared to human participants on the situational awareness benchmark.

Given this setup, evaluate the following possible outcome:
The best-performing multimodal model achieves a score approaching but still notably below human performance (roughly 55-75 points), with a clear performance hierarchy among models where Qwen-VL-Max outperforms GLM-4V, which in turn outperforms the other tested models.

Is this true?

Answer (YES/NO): NO